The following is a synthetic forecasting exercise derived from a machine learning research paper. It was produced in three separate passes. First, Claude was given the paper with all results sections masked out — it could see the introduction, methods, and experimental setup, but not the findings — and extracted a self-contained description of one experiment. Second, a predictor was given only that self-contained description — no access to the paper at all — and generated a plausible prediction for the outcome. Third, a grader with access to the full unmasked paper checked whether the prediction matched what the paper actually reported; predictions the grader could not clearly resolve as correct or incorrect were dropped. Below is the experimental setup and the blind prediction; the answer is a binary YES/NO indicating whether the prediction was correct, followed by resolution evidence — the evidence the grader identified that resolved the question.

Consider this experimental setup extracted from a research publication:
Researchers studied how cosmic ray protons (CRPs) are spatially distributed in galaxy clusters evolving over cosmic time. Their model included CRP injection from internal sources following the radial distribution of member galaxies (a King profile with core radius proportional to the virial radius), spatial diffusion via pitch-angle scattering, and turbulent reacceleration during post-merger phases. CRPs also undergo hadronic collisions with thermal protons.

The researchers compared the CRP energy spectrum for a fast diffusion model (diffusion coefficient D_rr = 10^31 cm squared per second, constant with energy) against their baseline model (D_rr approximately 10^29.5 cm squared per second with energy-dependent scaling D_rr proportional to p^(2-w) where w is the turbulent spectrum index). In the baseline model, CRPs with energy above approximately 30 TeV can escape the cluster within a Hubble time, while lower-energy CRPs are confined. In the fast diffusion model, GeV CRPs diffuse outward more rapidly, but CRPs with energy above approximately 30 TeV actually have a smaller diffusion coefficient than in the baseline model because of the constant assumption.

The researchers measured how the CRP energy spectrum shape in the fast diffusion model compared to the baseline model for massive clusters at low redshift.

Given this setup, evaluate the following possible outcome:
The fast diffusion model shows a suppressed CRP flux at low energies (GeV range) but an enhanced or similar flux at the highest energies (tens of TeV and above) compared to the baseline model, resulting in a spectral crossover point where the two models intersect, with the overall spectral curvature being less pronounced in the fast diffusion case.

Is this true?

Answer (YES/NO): NO